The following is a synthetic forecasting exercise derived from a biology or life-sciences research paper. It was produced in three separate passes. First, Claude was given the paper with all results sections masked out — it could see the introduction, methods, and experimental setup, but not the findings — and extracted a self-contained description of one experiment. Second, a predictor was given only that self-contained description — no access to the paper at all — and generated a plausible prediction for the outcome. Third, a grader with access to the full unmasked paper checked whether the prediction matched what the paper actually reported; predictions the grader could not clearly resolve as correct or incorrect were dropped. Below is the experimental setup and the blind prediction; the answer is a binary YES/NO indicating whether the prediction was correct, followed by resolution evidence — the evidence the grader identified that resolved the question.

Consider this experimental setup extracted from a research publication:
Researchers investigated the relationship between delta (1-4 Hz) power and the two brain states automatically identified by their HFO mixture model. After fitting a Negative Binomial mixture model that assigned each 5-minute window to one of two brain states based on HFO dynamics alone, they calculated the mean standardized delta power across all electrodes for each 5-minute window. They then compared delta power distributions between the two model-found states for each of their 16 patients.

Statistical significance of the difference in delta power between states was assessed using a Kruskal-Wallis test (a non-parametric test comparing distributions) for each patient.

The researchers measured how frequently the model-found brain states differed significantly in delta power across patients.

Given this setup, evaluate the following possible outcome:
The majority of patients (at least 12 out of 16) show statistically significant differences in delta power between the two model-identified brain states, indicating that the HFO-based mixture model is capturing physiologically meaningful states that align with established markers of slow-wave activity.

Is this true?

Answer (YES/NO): NO